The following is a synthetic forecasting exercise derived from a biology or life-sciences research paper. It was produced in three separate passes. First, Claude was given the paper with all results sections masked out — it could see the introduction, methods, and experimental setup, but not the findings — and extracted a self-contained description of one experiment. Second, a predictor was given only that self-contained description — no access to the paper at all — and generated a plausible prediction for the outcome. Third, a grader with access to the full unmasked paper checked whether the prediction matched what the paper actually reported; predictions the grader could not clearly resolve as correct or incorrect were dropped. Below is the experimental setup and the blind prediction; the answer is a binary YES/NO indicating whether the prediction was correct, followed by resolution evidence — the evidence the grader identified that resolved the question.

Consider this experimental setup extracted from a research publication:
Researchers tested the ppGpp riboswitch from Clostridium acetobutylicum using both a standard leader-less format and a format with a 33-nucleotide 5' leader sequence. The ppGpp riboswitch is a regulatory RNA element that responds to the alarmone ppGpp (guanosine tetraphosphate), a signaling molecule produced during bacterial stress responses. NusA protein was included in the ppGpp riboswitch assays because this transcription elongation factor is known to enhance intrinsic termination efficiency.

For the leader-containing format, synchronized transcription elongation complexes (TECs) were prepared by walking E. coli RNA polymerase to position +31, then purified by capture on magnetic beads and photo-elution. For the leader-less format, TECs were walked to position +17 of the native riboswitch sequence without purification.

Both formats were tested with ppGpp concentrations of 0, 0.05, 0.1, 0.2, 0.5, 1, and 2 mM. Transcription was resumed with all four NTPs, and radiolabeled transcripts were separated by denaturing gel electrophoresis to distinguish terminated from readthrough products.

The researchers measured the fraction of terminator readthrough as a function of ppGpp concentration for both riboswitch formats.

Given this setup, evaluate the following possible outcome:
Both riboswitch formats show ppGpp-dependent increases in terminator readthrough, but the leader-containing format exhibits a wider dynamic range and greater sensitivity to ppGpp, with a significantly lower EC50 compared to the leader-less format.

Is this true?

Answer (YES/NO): NO